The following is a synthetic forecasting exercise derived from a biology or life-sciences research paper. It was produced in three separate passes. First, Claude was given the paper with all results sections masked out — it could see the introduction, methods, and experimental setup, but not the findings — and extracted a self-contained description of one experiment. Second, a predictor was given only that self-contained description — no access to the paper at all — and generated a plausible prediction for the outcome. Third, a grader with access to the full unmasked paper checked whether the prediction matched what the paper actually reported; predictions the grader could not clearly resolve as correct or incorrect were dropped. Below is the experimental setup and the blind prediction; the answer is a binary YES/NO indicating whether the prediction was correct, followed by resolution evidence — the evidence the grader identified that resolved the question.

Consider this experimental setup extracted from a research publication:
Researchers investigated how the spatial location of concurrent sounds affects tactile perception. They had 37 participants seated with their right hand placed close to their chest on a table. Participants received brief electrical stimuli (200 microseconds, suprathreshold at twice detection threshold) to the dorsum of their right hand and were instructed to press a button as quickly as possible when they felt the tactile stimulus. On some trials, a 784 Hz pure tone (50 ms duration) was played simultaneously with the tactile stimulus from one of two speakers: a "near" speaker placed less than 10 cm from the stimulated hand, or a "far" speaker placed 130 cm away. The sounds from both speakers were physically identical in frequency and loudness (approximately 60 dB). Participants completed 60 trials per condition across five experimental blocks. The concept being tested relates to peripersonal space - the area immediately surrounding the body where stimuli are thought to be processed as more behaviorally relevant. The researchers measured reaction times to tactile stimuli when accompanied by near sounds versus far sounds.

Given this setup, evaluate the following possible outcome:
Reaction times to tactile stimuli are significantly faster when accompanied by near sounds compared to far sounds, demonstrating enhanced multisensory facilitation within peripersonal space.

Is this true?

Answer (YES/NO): YES